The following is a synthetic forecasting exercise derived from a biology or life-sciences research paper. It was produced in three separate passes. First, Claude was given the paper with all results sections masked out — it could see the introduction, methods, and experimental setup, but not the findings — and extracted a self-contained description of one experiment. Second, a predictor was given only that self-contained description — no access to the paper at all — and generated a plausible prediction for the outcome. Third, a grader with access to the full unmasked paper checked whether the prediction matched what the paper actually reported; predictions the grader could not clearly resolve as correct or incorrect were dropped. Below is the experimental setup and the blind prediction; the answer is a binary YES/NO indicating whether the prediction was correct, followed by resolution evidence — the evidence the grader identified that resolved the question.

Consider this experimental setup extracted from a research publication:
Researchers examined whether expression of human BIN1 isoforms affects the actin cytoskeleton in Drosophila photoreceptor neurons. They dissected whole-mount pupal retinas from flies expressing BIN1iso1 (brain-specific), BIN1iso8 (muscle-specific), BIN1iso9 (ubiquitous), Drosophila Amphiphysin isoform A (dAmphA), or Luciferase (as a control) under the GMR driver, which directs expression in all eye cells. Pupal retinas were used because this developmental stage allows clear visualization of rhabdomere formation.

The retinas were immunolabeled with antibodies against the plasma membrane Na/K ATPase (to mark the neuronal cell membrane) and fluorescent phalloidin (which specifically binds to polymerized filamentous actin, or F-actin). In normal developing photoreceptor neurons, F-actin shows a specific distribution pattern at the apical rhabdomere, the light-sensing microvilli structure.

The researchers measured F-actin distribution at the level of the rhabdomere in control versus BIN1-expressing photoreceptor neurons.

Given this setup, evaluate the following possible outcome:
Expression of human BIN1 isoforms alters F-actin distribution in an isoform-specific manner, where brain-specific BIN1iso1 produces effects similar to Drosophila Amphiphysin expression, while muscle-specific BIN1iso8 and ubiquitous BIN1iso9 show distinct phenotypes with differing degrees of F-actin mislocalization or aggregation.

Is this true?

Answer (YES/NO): NO